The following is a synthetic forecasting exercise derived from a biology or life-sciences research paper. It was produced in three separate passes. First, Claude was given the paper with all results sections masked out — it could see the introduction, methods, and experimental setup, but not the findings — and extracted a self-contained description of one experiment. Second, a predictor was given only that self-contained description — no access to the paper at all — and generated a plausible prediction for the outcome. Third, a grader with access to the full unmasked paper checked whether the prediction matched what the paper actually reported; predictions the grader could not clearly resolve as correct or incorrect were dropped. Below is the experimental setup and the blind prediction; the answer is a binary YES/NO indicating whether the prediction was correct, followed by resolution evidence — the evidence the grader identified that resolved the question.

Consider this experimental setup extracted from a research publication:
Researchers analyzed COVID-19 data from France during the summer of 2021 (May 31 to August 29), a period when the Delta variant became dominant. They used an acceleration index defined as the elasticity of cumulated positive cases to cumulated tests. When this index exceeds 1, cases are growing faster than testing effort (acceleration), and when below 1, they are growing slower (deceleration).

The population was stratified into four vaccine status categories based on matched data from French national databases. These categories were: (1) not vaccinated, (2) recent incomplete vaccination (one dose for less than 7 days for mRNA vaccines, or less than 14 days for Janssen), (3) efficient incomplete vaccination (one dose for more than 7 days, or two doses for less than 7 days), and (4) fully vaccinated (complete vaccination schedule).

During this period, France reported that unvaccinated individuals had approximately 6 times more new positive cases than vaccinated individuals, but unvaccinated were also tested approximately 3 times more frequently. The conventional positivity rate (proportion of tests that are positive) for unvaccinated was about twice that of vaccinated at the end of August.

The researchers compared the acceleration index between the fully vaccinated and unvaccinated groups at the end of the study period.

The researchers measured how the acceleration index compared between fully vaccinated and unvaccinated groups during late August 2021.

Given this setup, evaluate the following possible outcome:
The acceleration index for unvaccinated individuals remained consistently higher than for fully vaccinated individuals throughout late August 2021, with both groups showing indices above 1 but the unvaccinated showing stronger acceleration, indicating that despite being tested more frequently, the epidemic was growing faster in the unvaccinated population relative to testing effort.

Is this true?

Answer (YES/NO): NO